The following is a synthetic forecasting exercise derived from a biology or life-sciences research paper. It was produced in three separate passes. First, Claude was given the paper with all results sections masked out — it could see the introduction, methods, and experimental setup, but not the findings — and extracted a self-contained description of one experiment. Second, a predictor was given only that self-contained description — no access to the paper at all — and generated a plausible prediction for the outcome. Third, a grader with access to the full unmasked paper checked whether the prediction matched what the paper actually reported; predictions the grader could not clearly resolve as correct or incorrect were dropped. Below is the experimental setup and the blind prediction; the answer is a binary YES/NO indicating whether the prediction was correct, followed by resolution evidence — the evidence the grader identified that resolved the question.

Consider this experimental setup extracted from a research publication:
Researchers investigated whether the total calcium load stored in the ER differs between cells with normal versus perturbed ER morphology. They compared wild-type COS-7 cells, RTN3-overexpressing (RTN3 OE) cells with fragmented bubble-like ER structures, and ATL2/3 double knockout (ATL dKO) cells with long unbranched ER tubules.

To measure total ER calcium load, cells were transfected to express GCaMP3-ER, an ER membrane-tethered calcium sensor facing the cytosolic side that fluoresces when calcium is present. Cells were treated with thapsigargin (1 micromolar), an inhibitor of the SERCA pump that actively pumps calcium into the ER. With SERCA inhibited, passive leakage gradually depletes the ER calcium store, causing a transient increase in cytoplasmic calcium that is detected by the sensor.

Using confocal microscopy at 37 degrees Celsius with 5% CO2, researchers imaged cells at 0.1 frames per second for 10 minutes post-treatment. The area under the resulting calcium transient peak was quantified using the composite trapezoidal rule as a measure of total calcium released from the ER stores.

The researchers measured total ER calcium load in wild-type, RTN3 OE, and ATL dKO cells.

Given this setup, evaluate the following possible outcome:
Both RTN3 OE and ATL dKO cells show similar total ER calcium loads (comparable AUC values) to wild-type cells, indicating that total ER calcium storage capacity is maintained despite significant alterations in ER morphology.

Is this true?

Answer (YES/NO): YES